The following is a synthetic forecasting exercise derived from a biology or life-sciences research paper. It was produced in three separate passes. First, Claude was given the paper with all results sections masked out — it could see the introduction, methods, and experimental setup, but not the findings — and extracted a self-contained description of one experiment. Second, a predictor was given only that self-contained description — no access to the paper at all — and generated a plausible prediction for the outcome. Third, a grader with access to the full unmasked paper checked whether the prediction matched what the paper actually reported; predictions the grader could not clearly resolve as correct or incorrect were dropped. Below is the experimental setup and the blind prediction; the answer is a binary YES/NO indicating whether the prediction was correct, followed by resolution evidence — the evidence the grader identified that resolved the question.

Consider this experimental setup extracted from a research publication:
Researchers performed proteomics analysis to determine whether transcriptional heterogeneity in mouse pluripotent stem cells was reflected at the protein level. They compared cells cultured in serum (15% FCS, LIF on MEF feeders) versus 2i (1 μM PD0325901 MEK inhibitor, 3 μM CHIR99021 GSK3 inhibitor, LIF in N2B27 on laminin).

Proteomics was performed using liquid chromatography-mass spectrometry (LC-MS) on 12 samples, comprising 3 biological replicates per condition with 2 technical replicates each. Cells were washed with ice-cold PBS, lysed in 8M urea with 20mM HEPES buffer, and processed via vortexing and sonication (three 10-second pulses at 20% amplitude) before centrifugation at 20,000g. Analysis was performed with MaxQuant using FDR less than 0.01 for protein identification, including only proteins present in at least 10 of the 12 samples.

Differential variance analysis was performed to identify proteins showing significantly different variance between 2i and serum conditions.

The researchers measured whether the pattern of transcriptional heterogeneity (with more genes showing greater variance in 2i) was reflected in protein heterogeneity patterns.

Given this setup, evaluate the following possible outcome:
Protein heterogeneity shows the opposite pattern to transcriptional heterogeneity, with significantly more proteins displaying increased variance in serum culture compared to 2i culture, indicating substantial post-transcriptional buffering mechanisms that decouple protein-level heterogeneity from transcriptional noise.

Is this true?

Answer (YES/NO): NO